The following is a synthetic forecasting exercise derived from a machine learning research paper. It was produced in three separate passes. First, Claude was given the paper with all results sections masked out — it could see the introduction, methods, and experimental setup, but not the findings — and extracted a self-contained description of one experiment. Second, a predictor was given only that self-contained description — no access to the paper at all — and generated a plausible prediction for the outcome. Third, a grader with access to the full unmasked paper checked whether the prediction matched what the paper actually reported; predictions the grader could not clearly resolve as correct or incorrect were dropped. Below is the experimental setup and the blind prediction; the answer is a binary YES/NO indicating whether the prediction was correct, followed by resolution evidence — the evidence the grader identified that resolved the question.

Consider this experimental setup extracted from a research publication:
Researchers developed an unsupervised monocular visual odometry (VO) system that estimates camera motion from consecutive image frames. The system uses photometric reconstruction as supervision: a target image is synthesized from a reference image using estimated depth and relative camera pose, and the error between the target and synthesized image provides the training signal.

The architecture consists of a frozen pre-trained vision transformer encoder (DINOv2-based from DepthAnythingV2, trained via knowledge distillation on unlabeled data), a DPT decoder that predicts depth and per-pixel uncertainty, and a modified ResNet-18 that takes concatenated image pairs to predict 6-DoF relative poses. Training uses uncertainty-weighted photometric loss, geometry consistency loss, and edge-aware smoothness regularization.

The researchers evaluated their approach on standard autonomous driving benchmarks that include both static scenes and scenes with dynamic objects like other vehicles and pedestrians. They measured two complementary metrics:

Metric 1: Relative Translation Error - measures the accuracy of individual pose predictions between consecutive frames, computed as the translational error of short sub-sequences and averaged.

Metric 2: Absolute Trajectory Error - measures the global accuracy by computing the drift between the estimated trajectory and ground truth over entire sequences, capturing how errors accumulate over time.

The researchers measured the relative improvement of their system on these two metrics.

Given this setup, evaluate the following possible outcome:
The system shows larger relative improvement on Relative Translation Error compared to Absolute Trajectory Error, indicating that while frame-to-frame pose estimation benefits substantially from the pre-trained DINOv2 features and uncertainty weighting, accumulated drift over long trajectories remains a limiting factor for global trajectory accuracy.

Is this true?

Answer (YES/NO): YES